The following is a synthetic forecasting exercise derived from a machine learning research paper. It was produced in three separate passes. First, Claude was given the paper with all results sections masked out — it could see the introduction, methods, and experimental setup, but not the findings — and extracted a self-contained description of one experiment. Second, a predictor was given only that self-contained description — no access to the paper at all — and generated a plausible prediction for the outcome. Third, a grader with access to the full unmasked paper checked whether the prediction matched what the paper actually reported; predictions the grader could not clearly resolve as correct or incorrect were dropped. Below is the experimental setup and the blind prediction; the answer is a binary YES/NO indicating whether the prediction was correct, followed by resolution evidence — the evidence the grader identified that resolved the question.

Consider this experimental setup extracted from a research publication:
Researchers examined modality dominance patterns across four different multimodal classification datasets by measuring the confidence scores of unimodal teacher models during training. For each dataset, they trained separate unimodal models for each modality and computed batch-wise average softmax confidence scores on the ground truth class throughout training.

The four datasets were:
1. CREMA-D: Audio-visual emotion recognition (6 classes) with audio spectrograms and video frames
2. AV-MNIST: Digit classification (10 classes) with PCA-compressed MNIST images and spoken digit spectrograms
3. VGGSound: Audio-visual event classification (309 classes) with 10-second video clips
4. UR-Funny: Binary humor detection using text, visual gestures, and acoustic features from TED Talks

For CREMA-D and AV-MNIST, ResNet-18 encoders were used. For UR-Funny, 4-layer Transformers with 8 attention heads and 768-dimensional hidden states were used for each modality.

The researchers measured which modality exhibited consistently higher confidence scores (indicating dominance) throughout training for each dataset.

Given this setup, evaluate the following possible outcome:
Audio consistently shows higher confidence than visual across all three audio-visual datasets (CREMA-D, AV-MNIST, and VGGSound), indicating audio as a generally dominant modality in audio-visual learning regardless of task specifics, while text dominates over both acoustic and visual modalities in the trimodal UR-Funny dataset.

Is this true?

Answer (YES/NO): NO